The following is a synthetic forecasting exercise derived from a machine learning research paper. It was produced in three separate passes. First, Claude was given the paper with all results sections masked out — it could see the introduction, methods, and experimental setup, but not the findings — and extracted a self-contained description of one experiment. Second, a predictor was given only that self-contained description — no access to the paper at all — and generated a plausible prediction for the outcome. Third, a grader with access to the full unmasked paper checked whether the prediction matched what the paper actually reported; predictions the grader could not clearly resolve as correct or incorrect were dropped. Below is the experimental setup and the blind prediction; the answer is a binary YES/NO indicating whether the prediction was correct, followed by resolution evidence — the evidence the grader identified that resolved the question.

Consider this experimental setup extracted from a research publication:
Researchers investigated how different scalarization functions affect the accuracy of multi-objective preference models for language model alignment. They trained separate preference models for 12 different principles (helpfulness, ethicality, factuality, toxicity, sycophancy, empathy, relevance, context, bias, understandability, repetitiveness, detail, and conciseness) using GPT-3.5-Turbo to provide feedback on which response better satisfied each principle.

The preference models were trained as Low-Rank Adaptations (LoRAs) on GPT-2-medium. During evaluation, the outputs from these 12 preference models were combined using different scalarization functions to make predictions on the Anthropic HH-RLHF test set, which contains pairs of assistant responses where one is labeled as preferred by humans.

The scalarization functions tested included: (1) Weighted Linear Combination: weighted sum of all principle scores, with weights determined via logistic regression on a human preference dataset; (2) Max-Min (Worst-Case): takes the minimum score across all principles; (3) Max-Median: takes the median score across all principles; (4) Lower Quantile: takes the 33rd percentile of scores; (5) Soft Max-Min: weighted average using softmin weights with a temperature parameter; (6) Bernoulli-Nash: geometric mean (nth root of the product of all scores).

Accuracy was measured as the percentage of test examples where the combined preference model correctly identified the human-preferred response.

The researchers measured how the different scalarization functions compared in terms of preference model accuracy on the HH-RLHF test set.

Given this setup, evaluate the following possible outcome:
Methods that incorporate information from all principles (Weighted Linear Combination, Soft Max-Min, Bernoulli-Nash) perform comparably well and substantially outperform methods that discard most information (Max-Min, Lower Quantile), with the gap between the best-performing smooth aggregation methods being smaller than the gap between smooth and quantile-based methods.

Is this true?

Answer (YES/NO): NO